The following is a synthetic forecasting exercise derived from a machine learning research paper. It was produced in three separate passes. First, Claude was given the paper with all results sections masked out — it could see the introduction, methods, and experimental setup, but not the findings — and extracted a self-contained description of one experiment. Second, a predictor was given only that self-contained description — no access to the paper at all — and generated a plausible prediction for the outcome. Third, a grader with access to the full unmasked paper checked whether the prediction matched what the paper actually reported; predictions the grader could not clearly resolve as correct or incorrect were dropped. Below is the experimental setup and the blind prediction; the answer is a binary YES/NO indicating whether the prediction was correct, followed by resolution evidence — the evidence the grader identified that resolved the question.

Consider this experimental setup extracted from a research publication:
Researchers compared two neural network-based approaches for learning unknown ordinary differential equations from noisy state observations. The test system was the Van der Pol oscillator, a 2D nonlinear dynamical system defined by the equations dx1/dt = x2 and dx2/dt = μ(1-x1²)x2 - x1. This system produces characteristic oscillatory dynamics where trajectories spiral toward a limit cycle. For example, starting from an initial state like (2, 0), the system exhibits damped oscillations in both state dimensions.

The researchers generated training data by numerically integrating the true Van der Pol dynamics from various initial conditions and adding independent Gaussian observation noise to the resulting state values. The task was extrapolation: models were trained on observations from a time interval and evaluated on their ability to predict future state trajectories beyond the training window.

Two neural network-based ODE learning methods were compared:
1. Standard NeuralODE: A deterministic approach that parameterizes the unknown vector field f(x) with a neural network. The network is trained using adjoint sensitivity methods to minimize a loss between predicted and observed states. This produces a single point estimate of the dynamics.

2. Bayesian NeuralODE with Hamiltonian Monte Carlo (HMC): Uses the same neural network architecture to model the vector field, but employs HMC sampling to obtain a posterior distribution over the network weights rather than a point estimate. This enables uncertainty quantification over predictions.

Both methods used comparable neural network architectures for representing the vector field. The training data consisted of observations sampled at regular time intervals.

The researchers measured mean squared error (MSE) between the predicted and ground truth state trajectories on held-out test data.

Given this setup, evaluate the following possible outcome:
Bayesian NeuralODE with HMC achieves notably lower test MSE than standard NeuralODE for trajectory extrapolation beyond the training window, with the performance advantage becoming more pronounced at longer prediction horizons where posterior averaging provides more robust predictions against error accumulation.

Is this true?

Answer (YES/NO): NO